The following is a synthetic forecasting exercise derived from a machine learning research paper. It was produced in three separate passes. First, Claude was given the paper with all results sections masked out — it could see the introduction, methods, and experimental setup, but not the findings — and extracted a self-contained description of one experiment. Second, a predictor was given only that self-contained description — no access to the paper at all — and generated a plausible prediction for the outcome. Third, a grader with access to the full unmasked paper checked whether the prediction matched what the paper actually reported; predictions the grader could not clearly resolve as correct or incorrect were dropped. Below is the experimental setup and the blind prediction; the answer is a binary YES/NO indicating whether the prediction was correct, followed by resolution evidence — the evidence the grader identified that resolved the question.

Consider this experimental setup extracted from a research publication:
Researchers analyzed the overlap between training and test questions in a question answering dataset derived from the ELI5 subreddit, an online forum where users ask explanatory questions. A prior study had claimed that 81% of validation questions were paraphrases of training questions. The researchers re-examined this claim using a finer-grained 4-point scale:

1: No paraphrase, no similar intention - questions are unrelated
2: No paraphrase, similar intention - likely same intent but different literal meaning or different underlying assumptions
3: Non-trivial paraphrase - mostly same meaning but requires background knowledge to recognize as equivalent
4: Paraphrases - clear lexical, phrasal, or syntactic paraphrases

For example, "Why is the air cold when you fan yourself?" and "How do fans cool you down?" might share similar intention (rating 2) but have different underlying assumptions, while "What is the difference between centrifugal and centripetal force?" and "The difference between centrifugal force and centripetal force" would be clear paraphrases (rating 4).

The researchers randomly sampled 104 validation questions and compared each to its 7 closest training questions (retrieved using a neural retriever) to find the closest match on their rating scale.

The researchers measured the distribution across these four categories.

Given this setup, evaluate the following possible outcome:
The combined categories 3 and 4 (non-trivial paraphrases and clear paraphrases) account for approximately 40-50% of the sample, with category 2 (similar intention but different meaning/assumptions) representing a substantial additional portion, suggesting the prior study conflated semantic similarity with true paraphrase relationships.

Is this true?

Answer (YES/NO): NO